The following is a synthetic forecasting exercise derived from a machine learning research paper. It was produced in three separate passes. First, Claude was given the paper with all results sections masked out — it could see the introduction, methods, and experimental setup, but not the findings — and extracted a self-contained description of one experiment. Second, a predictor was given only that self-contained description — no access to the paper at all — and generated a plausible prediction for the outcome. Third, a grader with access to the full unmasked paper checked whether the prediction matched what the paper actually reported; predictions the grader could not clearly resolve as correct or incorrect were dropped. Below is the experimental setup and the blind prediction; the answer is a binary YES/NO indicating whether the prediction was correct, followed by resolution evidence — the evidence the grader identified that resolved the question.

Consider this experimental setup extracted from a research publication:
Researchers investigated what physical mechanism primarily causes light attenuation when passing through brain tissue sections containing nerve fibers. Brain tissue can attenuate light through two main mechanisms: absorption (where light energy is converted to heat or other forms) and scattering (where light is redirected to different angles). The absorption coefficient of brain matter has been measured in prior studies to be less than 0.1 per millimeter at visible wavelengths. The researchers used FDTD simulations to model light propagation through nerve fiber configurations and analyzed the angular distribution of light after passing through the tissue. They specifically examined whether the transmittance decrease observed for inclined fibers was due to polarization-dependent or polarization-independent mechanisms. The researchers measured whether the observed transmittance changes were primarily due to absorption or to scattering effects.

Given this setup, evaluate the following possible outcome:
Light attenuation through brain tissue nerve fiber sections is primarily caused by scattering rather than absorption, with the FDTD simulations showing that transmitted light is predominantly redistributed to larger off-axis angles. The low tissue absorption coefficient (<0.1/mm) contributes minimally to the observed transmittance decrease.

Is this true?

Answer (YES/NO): YES